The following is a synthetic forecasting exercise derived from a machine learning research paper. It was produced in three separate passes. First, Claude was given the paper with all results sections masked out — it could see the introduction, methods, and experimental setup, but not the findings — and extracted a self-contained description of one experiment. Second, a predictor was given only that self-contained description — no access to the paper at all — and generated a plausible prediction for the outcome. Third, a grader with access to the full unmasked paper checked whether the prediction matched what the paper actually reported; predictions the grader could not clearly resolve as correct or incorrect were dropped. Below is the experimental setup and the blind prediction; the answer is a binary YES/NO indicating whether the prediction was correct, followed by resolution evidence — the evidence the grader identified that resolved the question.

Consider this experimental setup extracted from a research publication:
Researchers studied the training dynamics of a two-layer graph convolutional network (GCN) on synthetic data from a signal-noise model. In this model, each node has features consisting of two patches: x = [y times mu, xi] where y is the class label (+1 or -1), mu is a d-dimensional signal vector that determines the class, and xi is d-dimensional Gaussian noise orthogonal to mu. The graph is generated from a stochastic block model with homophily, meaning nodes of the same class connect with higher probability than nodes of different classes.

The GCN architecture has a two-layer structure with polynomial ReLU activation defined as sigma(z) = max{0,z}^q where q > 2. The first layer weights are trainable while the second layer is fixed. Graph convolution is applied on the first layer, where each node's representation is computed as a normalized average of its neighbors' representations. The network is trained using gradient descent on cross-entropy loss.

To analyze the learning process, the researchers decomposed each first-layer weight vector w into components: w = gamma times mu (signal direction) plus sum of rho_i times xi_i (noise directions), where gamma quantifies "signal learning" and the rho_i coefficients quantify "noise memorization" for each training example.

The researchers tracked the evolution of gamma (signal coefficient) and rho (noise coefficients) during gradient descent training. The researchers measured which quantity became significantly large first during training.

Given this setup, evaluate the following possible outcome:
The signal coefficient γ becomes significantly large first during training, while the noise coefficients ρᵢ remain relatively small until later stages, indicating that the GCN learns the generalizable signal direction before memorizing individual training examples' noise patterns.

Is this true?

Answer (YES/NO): YES